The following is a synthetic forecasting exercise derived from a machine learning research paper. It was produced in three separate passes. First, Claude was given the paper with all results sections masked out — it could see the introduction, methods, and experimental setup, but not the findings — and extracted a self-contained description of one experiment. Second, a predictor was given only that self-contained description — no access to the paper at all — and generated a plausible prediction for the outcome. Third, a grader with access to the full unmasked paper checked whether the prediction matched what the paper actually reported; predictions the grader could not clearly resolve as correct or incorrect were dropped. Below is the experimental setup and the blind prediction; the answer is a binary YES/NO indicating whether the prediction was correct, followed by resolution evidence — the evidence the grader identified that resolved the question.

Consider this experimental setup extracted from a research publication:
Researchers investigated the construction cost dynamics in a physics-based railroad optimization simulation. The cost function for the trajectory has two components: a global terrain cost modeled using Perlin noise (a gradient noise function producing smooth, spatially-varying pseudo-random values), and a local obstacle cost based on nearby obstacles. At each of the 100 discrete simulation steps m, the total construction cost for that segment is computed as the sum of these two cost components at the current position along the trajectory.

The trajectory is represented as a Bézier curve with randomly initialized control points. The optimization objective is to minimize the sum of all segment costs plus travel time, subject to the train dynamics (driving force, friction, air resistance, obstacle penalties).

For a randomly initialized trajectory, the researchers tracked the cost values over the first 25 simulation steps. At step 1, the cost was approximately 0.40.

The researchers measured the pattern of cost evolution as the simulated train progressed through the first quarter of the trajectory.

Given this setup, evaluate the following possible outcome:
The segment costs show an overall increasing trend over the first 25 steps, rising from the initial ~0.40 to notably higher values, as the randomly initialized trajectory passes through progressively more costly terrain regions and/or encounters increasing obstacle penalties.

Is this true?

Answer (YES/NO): NO